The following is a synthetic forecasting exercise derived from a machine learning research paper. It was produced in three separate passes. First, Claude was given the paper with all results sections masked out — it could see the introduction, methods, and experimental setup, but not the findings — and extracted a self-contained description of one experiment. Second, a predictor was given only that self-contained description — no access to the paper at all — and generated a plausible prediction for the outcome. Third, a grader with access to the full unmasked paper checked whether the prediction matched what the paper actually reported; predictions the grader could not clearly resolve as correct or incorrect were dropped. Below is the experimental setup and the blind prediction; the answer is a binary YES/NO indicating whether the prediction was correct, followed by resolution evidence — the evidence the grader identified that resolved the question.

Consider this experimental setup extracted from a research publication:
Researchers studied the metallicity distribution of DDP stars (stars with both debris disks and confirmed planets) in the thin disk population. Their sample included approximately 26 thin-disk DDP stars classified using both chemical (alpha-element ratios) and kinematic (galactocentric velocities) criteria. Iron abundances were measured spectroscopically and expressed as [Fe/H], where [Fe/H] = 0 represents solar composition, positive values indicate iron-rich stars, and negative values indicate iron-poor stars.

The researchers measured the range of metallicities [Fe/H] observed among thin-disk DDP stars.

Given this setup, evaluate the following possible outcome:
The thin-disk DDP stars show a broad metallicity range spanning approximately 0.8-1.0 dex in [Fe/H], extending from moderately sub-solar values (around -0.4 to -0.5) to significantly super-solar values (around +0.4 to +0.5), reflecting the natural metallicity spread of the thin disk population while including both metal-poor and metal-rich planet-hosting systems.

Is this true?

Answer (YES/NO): NO